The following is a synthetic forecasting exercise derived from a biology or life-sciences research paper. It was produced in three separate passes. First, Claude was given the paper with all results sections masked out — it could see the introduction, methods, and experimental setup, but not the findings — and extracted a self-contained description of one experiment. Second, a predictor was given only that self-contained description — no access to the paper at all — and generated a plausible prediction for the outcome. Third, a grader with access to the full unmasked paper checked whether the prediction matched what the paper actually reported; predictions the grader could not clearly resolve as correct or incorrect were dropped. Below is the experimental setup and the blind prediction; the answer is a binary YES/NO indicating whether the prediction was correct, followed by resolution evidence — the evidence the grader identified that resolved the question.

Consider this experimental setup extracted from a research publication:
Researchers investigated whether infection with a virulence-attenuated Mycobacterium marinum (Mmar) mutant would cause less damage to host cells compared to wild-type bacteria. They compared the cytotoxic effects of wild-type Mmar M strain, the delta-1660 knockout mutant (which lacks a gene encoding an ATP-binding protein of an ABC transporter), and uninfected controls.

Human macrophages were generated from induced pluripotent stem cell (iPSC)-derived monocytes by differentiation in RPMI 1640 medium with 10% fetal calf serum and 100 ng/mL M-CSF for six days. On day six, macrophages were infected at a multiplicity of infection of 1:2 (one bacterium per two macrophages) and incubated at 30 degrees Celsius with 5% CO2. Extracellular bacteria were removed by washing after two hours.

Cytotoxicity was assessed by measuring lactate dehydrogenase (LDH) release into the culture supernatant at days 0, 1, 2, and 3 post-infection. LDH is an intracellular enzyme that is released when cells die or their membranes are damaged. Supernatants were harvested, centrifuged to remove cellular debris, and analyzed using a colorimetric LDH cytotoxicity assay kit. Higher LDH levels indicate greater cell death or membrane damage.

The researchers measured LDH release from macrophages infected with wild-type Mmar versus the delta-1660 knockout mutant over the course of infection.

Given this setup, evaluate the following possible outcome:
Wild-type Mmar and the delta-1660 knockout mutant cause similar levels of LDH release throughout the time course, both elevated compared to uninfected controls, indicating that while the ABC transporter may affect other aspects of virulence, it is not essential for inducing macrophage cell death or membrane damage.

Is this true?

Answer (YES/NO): NO